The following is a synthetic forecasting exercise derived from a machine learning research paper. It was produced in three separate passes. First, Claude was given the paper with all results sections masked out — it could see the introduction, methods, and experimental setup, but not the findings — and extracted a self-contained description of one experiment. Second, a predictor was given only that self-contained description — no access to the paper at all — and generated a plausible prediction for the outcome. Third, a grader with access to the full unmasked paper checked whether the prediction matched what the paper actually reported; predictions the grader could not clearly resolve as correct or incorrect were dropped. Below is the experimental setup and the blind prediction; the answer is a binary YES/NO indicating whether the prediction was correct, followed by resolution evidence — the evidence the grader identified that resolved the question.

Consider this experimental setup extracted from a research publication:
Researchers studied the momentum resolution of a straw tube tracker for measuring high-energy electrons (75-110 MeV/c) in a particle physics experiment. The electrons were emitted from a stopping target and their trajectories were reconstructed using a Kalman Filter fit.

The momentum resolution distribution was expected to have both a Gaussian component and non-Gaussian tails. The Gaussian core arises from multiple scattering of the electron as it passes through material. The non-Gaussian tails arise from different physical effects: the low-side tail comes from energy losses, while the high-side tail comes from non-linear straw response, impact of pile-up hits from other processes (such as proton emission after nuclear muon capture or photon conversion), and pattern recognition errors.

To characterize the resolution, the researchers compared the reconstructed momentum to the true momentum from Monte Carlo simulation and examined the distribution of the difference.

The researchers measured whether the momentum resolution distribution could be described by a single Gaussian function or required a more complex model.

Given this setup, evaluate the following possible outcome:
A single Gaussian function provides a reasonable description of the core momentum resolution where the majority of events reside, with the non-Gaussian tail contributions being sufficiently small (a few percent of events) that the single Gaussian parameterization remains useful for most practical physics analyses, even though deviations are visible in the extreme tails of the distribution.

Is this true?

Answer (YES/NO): NO